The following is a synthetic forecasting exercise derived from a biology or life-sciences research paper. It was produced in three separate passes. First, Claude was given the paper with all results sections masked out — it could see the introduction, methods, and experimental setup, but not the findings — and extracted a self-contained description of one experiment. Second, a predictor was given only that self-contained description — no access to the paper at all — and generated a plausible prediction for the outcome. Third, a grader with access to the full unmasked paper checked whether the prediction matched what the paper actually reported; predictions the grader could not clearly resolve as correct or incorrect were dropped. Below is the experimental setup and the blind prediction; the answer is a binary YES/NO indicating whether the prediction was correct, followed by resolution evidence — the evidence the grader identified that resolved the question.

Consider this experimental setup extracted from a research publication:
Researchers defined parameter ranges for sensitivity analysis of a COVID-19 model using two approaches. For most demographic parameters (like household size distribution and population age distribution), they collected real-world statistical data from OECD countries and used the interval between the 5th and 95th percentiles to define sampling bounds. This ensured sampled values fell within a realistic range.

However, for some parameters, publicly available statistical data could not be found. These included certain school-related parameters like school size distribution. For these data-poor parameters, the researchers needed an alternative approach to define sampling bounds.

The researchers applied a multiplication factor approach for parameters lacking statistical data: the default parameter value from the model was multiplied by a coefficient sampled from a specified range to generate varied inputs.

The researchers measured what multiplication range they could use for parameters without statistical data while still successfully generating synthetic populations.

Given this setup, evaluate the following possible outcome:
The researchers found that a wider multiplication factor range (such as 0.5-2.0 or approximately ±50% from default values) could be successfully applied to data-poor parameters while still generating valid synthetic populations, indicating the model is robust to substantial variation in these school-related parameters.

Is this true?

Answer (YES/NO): YES